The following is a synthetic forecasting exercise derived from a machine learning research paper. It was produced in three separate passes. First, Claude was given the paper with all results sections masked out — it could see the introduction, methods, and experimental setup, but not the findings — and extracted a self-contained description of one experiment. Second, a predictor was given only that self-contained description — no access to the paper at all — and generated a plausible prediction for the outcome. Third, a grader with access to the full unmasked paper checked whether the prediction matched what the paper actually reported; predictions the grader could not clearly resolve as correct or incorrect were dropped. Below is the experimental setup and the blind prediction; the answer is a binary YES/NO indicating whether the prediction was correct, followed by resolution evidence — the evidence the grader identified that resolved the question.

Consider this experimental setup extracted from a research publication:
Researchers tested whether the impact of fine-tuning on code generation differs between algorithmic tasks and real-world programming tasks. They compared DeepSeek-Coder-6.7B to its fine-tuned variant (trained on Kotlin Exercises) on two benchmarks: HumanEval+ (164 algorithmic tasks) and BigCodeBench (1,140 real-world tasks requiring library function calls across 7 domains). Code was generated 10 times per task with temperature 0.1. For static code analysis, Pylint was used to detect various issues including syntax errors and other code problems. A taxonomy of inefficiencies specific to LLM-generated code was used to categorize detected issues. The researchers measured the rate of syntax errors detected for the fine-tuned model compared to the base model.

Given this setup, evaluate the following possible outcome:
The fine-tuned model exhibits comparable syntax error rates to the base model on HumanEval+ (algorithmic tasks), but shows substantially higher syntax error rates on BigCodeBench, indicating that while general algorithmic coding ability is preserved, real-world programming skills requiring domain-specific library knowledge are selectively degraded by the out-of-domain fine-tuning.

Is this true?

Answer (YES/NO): NO